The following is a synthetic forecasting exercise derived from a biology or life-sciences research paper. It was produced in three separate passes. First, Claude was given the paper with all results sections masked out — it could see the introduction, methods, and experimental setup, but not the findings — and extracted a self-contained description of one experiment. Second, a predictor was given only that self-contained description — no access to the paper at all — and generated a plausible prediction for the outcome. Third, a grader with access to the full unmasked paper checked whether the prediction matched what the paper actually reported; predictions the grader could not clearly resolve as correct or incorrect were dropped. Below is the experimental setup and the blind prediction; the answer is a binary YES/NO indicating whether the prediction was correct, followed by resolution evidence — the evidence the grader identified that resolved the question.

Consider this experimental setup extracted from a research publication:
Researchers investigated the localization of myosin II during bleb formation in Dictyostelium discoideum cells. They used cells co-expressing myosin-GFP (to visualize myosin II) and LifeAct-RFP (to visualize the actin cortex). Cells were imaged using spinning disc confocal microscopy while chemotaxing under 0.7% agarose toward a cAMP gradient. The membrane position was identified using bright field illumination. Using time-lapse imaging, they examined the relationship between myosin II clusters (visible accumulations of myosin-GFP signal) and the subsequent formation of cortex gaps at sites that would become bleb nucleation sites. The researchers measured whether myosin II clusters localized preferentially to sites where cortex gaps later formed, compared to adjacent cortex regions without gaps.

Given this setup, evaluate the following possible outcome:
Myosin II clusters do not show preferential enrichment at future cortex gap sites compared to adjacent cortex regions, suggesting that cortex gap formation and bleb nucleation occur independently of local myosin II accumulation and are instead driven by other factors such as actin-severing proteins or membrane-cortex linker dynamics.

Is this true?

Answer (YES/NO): NO